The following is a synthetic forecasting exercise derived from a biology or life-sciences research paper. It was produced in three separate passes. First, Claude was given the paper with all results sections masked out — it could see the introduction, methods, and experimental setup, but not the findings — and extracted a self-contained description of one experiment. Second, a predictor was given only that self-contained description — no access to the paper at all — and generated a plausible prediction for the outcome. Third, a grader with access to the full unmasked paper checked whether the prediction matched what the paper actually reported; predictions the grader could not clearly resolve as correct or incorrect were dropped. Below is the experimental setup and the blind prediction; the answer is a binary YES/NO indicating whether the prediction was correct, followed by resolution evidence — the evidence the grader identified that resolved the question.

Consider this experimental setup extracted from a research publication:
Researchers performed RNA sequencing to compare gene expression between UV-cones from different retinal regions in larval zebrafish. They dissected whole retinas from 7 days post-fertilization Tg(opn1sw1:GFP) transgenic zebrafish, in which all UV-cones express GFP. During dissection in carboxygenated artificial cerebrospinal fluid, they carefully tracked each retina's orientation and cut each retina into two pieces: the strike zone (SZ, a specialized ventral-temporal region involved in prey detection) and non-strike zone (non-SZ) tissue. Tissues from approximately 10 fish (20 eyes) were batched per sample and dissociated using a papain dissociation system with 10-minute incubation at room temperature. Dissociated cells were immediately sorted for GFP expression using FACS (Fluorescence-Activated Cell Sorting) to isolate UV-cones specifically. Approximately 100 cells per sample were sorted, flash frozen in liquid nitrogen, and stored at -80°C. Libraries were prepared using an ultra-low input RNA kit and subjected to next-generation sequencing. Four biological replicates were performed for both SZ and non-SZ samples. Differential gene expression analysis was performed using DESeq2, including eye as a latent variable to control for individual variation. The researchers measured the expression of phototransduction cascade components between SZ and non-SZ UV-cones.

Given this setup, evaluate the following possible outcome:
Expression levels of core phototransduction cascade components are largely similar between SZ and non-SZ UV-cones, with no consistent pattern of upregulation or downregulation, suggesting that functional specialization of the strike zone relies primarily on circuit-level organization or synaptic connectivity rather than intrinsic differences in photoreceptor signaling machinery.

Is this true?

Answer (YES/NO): NO